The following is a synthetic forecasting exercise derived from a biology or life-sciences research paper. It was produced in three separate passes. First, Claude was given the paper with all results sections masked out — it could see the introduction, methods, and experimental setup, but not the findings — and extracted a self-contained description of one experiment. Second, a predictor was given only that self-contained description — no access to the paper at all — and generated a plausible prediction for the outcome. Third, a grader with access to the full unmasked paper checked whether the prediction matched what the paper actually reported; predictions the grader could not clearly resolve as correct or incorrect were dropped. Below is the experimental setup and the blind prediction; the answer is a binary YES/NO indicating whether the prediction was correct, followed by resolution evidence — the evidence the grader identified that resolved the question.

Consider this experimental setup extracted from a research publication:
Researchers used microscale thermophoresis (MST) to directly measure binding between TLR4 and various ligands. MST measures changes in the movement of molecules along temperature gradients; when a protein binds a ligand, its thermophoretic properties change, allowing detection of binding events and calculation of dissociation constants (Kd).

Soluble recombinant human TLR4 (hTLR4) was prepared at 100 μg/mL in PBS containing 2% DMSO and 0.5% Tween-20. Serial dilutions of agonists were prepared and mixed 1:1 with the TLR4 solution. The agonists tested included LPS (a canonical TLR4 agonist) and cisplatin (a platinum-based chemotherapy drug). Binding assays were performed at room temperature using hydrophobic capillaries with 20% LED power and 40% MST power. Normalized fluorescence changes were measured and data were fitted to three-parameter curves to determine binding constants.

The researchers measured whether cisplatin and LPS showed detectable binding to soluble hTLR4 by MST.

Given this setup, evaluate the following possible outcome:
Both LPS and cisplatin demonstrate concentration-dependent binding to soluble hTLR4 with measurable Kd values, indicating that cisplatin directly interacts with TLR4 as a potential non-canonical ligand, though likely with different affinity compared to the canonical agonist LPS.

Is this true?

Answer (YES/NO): NO